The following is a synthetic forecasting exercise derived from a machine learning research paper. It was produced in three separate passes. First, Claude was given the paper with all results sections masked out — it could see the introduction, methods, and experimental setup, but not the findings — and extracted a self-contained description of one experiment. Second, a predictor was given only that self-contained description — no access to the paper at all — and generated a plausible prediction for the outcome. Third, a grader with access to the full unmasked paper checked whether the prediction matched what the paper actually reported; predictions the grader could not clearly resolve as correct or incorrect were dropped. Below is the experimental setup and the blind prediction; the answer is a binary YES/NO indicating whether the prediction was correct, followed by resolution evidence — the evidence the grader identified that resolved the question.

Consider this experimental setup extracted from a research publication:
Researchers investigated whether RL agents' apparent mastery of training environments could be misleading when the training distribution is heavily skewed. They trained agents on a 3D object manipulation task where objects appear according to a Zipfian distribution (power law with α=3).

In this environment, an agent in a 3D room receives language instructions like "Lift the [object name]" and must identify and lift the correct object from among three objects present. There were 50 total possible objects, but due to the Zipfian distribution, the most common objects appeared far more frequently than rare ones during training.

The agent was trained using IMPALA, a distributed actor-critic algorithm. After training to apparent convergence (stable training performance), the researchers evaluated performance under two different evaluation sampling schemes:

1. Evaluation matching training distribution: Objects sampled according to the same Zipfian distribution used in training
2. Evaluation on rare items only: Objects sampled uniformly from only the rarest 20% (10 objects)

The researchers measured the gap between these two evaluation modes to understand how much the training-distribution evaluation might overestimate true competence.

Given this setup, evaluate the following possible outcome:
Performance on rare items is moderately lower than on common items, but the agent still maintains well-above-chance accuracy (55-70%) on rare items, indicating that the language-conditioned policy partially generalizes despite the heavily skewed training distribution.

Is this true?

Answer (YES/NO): YES